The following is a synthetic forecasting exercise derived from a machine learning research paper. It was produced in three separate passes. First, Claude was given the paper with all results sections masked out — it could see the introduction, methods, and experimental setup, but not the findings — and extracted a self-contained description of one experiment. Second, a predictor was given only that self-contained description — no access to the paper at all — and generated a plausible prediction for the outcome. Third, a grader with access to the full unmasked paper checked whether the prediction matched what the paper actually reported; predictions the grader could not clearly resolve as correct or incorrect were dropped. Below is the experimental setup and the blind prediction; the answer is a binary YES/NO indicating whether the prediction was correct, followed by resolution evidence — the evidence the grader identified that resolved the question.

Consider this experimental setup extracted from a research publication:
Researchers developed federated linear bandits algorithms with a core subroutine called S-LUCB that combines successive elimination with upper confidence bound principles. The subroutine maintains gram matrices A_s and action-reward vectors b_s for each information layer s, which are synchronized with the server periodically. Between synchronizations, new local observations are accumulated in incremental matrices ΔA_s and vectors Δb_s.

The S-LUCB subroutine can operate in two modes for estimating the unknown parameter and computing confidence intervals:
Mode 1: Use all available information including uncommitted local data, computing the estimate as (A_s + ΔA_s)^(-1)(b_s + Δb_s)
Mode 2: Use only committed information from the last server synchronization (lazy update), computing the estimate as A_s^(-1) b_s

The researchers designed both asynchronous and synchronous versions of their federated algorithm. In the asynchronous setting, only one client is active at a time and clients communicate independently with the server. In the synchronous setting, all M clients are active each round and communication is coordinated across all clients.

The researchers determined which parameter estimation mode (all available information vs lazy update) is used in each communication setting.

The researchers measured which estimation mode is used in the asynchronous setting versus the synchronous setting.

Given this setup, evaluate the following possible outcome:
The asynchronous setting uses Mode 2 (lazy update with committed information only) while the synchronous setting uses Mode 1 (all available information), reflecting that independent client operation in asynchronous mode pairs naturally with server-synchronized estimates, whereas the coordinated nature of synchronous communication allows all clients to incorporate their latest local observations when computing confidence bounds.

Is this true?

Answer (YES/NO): YES